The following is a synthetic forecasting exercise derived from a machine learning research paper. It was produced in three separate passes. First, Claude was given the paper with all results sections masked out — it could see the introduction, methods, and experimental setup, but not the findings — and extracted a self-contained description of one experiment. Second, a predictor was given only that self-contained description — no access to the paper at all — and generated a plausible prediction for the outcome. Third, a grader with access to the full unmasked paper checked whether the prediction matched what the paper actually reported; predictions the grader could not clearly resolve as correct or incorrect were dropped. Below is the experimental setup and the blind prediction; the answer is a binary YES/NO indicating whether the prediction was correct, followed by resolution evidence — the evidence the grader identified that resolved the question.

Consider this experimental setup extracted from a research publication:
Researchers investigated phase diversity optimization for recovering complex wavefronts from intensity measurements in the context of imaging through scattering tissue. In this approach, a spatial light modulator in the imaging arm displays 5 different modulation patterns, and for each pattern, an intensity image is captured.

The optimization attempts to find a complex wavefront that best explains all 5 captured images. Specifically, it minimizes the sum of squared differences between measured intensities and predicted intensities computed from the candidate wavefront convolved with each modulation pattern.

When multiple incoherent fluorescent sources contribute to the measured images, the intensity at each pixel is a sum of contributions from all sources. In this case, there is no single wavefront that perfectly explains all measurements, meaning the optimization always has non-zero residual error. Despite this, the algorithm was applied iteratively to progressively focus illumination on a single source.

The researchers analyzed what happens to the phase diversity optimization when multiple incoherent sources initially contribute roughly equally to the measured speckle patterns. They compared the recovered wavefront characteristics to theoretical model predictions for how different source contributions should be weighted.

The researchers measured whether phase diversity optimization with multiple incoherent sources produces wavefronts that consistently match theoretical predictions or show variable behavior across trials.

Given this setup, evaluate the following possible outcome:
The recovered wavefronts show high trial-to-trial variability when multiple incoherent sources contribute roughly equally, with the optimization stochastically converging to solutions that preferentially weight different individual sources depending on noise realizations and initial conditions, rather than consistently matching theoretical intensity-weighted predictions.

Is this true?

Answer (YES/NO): NO